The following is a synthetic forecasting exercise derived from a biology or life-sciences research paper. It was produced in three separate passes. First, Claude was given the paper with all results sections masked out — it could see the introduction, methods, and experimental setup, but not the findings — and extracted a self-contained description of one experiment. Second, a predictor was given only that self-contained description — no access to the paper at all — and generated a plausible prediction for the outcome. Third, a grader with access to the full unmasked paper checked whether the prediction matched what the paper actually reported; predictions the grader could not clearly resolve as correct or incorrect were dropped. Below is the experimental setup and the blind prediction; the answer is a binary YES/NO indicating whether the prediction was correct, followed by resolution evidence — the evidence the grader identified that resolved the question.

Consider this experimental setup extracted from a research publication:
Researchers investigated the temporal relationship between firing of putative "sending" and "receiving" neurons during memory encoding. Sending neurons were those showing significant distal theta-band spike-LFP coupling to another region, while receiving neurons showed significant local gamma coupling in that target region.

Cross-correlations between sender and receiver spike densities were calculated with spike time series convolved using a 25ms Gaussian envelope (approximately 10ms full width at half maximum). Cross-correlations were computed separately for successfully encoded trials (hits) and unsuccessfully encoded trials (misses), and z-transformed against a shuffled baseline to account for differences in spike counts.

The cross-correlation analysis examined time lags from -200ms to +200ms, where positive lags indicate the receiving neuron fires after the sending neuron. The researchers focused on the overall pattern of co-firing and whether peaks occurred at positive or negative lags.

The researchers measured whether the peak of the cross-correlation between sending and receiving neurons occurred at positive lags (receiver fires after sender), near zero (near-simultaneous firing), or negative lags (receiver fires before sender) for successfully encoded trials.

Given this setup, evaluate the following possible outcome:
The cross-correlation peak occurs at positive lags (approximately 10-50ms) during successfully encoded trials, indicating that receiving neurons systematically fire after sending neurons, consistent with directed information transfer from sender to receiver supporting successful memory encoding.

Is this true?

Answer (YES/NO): YES